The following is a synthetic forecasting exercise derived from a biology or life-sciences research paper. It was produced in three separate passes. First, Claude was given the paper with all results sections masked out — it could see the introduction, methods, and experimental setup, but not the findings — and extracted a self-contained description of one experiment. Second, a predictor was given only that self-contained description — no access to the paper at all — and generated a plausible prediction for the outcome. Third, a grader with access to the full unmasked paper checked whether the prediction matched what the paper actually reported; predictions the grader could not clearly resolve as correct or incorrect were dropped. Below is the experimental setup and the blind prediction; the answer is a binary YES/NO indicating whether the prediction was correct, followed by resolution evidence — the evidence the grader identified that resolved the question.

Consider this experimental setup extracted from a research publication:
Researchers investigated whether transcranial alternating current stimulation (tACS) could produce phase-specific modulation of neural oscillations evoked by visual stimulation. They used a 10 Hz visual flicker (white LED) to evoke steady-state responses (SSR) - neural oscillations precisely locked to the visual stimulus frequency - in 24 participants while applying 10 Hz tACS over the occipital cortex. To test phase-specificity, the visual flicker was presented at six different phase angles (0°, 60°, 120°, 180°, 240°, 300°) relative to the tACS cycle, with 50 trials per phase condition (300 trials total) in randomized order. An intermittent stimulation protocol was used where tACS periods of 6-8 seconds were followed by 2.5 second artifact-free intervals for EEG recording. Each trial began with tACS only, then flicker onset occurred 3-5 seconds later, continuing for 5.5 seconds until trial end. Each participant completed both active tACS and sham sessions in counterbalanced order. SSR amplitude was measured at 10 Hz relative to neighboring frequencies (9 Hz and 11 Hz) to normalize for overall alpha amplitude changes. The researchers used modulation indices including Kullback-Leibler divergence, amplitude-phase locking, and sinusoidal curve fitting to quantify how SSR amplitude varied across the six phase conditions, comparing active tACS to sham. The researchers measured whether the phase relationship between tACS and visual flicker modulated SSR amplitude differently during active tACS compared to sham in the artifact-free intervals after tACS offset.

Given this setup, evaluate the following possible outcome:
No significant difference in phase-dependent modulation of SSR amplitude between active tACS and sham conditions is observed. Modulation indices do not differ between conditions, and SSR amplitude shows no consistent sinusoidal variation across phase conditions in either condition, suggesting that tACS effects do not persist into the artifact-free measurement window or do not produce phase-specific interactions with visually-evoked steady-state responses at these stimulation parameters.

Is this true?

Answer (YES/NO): NO